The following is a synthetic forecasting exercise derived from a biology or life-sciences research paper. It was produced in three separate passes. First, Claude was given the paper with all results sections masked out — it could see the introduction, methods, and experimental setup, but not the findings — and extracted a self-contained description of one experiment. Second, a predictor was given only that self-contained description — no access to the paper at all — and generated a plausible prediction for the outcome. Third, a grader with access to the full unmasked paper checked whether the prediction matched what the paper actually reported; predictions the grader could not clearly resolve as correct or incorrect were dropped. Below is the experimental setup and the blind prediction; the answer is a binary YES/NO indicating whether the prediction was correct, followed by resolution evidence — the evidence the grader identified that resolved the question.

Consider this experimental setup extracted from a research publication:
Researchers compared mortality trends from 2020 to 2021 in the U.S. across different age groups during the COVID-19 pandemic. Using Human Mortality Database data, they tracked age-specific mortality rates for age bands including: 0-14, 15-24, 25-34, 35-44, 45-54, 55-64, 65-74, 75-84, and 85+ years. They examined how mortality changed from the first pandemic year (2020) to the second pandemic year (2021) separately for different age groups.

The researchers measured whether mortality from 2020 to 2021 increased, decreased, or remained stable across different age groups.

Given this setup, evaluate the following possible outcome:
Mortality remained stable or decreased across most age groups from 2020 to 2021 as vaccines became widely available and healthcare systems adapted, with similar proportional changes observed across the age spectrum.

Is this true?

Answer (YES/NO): NO